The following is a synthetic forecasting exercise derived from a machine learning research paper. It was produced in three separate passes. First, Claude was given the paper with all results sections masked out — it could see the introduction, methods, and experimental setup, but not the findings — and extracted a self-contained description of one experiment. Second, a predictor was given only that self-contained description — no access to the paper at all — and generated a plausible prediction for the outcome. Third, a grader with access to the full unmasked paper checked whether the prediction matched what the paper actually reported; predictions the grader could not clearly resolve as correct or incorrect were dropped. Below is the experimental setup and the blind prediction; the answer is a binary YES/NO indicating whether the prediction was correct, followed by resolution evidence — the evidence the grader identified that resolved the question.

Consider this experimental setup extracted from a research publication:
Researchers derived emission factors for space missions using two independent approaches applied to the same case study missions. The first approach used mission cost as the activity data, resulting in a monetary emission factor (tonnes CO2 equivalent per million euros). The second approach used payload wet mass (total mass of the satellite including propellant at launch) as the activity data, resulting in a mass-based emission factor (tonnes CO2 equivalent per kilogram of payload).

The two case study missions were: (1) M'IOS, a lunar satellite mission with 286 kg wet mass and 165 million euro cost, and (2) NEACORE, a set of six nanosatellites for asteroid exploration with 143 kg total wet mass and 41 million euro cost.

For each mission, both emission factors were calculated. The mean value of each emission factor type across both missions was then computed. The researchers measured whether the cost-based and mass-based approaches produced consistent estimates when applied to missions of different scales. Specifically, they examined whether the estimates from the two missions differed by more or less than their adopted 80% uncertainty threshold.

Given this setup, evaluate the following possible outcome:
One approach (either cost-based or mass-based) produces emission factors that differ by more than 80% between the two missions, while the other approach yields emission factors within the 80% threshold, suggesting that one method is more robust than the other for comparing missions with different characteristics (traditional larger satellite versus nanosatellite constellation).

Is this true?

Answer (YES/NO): NO